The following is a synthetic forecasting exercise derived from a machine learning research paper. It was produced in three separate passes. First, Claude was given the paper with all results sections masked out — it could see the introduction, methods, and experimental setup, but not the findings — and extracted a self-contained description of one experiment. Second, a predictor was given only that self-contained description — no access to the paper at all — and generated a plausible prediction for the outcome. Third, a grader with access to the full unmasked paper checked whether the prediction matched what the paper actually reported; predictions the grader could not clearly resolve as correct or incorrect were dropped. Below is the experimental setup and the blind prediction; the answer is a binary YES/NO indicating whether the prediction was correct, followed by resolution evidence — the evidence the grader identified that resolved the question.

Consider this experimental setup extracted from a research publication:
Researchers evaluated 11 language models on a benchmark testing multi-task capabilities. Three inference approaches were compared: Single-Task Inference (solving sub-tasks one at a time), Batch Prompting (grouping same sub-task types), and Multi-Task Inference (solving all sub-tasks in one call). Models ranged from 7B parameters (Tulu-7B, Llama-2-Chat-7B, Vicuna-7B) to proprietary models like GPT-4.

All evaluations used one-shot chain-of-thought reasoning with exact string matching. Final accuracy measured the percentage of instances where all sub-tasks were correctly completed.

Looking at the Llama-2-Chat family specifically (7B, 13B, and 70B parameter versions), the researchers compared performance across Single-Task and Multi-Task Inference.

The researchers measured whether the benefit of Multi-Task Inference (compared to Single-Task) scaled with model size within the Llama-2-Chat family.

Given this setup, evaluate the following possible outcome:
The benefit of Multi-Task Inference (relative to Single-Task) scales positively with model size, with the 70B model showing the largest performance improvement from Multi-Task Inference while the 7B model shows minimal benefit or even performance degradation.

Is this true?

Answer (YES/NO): NO